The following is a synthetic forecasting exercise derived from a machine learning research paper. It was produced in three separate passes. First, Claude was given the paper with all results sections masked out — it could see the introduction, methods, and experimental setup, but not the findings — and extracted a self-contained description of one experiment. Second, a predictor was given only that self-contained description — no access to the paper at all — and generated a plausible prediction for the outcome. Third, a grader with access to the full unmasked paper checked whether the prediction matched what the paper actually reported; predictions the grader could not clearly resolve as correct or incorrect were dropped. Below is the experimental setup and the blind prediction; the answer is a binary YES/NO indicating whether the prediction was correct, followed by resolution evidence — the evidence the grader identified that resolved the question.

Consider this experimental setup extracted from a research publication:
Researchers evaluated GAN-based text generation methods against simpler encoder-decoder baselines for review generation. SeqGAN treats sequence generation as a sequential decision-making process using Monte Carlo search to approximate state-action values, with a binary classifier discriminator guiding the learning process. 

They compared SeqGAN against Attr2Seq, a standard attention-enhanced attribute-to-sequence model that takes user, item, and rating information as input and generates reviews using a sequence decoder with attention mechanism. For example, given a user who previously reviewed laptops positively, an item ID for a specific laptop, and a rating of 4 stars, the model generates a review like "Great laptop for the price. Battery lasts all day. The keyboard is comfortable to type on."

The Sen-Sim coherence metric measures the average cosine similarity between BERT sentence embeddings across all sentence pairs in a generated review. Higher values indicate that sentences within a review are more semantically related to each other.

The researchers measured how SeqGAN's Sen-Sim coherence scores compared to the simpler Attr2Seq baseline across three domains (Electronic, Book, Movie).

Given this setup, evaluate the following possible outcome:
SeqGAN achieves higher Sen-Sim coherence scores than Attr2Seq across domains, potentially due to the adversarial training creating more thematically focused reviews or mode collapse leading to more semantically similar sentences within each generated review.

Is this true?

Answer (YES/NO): NO